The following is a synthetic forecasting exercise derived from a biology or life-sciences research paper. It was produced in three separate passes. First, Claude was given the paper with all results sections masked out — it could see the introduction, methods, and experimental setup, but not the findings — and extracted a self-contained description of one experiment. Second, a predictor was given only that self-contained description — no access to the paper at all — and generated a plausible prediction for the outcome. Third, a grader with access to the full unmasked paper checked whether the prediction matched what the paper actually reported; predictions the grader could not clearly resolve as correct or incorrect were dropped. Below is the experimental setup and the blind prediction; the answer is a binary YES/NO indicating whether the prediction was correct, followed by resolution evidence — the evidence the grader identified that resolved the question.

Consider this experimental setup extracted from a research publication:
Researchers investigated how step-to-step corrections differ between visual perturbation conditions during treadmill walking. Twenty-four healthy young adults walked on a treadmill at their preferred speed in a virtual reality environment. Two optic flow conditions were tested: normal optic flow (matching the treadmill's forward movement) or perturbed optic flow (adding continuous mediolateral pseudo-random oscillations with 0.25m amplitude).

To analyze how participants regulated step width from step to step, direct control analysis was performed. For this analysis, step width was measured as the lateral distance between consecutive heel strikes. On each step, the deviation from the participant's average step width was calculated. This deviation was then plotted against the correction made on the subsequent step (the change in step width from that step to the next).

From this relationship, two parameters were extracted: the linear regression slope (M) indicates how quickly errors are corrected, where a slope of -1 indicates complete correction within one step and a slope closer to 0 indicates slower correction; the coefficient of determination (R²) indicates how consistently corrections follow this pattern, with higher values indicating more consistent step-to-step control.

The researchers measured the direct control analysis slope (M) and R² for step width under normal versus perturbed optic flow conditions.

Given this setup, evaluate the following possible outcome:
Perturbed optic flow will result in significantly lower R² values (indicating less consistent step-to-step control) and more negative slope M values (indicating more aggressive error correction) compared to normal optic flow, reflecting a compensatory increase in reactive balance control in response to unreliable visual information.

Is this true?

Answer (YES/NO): NO